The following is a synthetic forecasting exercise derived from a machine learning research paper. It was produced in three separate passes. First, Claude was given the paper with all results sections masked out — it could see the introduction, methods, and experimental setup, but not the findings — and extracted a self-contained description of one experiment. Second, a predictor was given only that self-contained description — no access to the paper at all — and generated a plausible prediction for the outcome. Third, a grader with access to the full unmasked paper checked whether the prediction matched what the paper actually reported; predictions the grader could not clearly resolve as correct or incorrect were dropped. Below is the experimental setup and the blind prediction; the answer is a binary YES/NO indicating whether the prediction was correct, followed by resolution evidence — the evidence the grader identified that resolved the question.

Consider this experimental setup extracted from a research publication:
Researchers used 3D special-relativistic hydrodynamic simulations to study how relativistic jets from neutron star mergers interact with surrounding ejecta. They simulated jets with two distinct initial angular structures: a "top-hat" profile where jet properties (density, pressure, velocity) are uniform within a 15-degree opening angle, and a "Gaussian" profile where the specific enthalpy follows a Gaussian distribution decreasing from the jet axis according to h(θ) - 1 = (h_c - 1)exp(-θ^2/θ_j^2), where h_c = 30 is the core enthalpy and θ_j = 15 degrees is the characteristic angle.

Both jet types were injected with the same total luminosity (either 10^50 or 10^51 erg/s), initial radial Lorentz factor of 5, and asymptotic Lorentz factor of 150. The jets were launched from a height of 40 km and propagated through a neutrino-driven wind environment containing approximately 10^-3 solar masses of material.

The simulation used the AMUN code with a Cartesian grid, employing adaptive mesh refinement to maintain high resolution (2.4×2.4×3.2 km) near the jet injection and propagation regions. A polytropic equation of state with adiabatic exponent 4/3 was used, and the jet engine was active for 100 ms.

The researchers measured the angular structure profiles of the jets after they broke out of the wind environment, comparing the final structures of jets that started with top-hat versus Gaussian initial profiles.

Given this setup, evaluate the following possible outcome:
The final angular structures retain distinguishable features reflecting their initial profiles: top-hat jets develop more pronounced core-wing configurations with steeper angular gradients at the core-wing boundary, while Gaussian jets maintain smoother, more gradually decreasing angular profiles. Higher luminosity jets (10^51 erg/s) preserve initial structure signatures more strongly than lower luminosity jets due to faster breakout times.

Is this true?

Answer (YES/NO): NO